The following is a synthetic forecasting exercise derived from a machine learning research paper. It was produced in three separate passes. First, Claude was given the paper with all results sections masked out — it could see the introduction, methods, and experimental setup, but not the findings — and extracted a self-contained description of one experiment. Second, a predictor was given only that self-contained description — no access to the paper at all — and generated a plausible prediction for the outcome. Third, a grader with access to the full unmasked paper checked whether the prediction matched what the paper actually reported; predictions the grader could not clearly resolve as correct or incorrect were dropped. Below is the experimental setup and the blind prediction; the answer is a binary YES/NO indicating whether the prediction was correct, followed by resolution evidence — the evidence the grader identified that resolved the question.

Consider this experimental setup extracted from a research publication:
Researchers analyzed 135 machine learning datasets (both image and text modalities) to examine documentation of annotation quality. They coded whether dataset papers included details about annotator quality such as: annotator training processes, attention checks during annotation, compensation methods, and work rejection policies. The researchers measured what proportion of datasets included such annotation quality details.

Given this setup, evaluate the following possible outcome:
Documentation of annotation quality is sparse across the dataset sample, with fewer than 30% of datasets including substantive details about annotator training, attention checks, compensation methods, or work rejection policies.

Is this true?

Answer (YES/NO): NO